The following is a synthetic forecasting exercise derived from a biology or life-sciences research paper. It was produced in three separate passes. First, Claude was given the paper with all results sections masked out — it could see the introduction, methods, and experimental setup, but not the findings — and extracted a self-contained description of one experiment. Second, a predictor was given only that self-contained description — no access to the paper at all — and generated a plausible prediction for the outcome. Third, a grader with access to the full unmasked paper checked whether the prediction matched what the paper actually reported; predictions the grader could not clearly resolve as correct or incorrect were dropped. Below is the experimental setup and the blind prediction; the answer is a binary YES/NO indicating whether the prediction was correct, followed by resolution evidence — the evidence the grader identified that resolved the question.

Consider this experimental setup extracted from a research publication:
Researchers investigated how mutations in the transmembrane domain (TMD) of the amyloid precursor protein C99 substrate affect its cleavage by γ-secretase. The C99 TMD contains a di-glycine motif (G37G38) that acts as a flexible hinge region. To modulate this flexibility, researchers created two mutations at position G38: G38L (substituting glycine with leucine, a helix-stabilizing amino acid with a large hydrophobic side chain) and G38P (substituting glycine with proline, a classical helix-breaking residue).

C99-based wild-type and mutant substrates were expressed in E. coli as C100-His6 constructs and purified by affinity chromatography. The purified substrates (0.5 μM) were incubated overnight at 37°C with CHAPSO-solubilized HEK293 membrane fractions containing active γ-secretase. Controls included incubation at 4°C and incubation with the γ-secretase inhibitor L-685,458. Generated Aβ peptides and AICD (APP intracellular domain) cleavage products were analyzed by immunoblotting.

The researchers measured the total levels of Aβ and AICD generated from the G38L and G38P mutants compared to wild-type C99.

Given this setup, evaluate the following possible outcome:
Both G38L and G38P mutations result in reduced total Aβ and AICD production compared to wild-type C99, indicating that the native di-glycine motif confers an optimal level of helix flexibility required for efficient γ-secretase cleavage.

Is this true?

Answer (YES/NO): YES